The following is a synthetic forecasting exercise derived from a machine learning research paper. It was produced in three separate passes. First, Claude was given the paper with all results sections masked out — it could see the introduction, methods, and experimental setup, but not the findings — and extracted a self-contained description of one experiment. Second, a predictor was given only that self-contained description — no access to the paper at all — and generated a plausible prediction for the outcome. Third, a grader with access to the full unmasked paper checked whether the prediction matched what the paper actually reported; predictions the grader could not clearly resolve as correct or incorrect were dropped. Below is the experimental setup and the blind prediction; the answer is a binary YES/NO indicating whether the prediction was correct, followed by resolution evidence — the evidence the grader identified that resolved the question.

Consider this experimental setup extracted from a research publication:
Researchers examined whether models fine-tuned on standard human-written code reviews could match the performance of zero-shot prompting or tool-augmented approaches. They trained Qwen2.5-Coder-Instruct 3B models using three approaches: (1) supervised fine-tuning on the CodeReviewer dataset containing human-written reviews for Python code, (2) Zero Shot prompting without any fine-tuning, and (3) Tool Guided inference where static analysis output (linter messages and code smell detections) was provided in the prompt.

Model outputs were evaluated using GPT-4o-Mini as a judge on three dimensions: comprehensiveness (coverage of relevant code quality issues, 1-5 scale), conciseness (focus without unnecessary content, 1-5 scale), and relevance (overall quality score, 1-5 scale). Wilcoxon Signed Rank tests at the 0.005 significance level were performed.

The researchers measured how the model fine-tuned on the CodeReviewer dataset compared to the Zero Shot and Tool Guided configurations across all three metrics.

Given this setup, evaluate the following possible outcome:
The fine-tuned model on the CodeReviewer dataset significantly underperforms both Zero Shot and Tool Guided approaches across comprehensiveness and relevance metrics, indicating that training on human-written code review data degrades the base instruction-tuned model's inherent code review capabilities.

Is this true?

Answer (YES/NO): YES